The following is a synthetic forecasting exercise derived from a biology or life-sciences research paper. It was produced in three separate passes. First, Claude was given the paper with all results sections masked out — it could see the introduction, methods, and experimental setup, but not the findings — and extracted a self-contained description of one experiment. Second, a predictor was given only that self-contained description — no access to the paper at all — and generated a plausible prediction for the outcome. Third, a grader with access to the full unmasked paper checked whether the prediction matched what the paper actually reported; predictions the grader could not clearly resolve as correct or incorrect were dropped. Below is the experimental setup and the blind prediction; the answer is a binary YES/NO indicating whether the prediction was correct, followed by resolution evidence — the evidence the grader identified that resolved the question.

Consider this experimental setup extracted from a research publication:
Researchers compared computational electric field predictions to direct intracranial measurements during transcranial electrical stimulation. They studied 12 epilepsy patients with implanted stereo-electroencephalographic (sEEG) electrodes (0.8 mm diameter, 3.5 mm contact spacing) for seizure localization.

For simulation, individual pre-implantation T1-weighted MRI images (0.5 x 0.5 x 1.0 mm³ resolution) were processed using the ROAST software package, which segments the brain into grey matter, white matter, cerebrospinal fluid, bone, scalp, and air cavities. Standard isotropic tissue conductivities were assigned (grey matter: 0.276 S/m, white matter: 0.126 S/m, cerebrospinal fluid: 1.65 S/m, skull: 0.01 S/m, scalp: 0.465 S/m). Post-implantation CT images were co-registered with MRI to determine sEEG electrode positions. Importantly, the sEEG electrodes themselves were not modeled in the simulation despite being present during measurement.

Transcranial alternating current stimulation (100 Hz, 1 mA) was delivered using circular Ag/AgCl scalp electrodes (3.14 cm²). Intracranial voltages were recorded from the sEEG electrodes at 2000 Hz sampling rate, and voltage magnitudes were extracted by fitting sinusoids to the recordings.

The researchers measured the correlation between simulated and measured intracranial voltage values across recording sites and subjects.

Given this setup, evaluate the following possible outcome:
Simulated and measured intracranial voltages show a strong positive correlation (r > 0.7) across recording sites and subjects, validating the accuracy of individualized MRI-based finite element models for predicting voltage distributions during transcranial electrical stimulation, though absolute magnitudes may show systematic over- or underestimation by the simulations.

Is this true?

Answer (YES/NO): YES